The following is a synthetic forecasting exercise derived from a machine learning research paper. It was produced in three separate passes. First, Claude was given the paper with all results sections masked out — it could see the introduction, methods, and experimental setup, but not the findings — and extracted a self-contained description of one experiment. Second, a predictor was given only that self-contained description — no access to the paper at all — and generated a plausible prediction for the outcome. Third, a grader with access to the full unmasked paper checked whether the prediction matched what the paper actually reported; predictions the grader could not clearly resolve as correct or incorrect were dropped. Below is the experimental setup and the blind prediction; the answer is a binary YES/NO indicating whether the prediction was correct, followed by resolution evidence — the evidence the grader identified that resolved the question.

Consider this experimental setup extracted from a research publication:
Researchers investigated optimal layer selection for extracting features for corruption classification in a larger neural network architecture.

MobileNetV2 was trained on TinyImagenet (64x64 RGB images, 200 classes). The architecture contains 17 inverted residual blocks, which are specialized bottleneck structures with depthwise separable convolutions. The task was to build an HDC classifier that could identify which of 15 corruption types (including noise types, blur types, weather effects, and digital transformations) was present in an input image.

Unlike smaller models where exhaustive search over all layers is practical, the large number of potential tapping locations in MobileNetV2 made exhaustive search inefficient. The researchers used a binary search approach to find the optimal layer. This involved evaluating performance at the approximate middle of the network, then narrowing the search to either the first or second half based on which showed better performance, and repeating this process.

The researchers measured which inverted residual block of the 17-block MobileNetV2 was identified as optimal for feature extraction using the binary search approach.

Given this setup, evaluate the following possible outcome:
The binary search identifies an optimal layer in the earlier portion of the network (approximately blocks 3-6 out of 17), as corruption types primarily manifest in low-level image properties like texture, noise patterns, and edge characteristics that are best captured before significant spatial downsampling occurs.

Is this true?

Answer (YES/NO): YES